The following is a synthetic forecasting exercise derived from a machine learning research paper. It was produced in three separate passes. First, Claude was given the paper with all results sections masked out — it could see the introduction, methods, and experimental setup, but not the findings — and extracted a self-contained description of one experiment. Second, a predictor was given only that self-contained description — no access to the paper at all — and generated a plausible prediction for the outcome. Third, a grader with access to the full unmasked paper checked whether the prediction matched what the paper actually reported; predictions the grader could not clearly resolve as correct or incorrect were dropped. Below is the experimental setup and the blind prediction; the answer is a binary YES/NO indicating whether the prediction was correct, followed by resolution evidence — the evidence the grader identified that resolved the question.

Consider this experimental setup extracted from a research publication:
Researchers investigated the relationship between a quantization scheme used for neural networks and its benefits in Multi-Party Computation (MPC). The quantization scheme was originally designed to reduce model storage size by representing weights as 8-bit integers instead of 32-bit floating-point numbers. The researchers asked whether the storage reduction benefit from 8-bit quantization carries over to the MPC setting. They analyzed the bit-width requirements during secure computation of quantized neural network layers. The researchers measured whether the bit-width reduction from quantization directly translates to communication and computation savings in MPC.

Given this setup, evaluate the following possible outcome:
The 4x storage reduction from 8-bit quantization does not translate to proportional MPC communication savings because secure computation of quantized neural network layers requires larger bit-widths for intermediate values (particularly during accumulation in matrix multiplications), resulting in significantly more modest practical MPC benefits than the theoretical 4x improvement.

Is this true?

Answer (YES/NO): YES